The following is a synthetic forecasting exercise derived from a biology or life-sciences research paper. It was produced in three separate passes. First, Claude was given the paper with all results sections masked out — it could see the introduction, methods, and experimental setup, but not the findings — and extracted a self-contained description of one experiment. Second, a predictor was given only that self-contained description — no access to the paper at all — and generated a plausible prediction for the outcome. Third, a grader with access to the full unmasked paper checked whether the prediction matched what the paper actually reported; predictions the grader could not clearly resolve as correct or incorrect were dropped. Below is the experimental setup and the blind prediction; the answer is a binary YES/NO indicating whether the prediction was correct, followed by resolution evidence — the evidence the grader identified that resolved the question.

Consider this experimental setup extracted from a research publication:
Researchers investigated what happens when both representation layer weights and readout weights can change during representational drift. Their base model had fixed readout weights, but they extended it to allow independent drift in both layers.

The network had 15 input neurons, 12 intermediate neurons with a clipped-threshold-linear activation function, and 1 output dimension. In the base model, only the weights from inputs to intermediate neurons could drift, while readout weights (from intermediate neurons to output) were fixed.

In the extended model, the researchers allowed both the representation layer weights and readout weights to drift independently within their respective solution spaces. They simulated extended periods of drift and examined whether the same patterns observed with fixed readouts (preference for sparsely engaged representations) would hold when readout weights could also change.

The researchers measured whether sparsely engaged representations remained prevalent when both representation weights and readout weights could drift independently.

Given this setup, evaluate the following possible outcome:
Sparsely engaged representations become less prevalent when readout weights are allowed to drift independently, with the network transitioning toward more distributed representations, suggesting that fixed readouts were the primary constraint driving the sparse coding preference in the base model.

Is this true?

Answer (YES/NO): NO